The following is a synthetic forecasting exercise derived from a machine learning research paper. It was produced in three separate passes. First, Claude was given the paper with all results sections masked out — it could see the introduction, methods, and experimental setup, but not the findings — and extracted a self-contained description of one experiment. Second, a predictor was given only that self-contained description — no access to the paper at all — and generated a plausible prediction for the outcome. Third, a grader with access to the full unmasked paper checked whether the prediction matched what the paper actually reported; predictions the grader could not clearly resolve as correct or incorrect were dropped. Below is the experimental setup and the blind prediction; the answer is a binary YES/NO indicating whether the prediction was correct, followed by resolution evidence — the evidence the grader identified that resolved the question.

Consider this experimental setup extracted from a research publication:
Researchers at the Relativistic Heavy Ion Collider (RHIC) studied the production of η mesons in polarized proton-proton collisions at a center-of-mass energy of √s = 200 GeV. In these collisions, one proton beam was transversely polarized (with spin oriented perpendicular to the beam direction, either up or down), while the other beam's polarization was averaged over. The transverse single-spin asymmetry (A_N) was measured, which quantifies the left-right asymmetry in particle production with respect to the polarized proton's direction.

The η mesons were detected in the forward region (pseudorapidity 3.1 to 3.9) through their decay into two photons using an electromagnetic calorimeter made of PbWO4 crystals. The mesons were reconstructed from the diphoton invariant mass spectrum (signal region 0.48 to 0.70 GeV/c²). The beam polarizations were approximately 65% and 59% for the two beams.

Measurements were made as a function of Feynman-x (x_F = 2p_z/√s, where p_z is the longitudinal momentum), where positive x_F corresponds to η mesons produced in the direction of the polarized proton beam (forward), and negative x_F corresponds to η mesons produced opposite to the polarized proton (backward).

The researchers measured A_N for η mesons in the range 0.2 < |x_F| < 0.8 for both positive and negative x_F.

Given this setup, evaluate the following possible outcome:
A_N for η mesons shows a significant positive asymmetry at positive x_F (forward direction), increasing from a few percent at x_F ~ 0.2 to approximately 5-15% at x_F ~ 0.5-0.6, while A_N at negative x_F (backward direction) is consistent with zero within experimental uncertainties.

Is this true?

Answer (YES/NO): YES